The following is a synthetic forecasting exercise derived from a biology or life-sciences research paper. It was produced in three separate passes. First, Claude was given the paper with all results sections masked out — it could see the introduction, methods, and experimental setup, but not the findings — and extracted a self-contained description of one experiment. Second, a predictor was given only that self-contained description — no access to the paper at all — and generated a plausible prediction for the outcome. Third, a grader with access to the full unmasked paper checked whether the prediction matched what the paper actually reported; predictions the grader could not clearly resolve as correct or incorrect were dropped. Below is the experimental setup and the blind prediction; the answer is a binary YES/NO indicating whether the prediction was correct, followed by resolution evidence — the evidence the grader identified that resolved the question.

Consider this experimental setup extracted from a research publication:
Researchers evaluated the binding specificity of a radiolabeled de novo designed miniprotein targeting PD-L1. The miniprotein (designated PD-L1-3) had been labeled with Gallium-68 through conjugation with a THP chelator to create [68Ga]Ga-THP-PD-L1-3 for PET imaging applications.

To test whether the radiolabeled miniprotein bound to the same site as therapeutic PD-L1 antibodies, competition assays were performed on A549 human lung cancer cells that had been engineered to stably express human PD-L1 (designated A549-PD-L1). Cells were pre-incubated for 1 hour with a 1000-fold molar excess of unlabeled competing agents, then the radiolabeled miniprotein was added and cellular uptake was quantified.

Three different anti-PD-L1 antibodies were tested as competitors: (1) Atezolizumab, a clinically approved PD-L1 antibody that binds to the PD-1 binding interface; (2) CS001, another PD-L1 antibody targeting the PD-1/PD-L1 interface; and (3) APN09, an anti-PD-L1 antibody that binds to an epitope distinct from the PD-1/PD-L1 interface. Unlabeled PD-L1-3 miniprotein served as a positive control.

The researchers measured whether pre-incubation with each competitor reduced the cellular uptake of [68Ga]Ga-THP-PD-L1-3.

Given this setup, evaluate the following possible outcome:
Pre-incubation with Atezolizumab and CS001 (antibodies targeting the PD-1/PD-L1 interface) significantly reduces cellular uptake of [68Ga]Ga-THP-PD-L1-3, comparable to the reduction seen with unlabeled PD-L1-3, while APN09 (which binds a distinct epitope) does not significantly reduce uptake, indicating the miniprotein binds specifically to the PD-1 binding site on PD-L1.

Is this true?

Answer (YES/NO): YES